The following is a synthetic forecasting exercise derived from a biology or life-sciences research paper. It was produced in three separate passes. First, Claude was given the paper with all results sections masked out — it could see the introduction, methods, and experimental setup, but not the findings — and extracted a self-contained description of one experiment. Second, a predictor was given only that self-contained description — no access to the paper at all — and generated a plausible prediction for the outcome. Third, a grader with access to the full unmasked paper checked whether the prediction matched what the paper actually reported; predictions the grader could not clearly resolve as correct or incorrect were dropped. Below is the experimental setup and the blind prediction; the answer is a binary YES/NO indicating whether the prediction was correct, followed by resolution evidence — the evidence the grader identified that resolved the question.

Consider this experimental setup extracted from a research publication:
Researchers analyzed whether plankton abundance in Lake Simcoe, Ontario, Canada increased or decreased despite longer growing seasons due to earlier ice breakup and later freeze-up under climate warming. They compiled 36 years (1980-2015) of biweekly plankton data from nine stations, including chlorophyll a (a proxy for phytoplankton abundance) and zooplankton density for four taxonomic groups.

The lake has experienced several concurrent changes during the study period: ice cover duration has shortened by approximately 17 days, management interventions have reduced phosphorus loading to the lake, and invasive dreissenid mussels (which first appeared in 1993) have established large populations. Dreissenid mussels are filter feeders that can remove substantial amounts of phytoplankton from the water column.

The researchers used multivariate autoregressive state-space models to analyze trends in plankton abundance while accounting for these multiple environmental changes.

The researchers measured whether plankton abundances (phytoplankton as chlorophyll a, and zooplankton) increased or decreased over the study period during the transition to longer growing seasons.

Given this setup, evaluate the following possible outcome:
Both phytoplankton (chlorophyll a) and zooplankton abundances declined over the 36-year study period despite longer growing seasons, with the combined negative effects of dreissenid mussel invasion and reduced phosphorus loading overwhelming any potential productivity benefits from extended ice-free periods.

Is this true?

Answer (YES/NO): NO